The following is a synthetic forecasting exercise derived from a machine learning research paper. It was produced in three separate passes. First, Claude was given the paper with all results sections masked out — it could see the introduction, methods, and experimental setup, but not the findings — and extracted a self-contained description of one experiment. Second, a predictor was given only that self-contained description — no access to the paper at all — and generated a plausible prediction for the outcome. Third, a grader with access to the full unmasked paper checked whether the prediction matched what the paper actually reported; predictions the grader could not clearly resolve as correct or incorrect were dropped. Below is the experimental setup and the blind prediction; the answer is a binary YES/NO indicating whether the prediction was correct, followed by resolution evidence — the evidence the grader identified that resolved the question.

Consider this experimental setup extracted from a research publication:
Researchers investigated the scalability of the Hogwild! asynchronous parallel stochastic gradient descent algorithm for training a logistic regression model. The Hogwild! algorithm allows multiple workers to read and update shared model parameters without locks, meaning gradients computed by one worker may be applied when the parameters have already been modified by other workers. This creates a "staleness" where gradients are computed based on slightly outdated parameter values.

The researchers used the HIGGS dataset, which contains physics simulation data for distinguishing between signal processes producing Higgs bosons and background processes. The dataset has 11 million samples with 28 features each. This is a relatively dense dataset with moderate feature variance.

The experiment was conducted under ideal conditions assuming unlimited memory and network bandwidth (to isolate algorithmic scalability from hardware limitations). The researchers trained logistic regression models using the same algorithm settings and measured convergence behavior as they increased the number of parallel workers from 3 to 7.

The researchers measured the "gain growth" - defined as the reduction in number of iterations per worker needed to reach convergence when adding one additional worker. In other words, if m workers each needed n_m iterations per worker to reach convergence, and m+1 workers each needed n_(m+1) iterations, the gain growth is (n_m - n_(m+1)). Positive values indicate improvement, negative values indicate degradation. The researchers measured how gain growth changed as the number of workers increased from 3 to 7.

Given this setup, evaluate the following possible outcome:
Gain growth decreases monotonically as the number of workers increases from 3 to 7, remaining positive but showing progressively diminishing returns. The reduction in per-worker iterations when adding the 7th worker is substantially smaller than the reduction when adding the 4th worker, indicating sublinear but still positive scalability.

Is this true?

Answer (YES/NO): NO